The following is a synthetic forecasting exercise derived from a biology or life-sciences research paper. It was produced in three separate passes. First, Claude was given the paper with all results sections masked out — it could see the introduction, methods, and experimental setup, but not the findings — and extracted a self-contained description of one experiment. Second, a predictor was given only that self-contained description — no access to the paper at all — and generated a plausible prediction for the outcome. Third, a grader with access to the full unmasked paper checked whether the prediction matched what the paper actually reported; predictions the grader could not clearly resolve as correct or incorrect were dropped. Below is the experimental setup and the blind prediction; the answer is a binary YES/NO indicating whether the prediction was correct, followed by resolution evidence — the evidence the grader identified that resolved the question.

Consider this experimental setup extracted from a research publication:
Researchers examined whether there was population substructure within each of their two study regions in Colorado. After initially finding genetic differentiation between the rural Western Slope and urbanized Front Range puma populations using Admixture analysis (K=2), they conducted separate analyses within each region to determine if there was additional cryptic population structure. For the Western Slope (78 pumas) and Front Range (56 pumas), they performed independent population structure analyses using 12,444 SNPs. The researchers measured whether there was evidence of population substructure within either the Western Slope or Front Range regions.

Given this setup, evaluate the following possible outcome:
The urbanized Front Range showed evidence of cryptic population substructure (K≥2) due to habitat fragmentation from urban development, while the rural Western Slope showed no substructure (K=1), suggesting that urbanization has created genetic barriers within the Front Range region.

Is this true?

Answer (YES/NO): NO